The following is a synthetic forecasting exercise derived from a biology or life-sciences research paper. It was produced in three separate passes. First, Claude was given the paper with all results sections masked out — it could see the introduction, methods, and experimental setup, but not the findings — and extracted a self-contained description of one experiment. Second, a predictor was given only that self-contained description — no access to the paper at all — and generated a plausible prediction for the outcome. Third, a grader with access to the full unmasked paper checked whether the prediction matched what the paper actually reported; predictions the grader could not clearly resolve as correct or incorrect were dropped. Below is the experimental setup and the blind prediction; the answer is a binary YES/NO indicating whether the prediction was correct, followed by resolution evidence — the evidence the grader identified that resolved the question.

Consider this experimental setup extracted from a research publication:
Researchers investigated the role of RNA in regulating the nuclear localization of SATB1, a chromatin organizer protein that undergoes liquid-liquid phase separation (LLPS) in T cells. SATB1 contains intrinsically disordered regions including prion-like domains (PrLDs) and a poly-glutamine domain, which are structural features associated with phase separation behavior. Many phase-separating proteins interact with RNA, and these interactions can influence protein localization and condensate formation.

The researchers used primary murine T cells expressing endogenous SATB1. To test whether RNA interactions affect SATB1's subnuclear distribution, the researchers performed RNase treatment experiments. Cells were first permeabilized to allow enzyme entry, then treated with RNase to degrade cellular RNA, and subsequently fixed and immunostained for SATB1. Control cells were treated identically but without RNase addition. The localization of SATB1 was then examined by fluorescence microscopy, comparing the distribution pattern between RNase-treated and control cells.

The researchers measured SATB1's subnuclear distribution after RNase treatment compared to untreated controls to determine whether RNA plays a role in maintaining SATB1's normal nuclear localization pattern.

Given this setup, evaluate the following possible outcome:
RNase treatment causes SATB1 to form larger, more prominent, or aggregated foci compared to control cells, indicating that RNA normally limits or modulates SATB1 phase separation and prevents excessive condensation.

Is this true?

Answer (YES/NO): NO